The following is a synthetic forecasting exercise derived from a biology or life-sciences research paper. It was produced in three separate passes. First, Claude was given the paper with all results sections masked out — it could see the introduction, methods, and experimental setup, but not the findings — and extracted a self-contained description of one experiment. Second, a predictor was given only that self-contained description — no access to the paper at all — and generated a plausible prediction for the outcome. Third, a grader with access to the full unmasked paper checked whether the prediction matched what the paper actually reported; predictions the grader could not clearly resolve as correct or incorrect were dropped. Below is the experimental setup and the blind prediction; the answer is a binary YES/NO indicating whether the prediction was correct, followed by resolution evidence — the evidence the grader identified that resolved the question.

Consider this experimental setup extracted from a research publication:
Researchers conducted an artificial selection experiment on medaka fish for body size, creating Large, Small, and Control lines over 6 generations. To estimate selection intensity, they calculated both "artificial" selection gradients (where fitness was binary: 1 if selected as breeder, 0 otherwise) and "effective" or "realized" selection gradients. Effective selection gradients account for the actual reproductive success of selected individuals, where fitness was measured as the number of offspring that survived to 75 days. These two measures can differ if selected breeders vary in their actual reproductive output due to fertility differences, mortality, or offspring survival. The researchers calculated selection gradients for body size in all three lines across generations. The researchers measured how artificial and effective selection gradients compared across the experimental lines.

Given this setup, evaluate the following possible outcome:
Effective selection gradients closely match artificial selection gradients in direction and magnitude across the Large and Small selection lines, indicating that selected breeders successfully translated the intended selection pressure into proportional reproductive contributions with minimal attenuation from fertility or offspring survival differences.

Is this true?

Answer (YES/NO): YES